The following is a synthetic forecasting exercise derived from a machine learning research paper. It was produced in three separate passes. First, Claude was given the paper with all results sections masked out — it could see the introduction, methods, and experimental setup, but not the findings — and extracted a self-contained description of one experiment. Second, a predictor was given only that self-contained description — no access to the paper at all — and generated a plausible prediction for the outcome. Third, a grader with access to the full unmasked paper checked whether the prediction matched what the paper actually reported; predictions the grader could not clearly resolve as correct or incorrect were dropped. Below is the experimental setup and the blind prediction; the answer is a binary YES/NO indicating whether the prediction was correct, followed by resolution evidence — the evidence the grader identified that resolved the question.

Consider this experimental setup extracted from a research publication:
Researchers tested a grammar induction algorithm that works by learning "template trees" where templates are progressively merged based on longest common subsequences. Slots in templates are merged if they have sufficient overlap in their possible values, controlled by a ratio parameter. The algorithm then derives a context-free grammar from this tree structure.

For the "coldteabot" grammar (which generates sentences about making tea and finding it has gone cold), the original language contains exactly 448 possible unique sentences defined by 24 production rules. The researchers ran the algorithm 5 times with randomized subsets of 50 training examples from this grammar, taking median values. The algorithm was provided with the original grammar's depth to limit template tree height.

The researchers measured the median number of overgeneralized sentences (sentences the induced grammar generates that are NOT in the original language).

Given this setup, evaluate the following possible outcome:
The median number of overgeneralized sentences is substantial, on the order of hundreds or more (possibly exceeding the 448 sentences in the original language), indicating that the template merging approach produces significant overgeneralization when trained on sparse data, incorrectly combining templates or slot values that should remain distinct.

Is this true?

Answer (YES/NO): NO